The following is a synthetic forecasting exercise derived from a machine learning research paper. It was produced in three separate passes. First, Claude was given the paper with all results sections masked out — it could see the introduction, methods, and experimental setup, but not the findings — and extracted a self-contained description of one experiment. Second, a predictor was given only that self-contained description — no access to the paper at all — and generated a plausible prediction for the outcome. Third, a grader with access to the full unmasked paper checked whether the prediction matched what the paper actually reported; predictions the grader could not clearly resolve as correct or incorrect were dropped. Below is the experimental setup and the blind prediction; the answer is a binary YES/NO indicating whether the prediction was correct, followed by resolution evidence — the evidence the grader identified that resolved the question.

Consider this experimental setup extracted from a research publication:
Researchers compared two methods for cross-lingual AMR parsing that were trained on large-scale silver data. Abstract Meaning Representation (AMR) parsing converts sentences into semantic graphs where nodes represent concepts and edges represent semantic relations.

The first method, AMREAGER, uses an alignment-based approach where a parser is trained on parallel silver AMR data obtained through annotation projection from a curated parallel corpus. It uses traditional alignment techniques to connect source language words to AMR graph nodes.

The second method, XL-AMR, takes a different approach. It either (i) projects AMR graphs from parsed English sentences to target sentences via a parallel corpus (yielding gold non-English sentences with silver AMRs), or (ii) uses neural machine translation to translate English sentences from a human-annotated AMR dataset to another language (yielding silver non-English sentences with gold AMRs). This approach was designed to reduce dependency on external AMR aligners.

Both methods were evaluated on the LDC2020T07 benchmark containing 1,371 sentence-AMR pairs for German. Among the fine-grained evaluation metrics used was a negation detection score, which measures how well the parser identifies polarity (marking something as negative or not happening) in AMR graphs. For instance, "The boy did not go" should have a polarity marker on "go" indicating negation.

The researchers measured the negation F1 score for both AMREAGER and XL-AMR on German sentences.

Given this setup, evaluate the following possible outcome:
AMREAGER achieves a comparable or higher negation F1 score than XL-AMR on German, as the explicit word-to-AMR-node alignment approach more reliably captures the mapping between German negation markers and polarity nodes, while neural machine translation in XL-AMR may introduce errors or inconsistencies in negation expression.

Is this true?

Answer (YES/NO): YES